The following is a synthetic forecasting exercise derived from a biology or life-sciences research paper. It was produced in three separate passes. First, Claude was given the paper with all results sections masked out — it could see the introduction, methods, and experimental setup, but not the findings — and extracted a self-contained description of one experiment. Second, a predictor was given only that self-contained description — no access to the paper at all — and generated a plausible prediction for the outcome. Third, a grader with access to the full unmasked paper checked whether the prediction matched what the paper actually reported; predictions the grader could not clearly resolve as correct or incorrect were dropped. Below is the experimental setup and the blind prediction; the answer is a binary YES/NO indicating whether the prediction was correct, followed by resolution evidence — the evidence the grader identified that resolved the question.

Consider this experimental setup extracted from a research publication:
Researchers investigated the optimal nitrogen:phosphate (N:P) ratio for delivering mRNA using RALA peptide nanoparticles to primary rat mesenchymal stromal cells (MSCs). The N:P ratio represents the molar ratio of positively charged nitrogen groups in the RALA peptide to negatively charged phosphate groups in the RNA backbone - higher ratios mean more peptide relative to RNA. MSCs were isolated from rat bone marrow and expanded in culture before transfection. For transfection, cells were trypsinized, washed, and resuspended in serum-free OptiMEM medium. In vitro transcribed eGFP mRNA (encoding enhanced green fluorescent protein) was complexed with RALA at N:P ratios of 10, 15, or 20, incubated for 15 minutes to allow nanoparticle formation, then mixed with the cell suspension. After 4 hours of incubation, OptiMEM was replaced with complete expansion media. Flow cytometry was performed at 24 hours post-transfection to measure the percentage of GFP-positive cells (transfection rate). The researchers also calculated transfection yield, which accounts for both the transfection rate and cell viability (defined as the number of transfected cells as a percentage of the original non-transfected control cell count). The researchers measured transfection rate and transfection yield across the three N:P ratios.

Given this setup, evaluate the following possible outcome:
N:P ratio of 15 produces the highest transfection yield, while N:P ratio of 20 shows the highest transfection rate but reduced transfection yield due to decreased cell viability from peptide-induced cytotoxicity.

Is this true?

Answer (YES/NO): YES